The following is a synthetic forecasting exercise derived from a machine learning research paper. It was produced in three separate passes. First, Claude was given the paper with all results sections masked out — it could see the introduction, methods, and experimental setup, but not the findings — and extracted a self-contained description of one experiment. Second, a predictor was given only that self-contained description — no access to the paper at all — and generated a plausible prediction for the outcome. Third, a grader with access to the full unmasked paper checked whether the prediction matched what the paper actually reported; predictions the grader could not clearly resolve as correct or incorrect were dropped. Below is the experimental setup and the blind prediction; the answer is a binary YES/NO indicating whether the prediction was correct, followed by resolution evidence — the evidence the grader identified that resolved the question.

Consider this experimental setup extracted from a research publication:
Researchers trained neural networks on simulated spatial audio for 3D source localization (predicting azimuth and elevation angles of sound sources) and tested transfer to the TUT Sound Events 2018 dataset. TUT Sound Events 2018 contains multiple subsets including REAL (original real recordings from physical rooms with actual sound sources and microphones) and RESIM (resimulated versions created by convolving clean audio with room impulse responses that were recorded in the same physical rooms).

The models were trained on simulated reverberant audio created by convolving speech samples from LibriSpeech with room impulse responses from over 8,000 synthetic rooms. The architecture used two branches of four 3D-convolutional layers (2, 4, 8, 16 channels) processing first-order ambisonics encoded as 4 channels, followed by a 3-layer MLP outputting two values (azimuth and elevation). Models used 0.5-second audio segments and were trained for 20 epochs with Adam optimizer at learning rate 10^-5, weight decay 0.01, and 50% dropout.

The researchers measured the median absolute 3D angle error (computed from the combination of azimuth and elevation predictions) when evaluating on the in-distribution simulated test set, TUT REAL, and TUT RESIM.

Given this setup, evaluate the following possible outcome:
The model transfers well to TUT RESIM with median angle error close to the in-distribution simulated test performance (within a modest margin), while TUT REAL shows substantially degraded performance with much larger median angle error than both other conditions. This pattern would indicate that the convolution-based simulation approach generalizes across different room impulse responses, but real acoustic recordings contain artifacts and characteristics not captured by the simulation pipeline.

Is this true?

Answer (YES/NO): YES